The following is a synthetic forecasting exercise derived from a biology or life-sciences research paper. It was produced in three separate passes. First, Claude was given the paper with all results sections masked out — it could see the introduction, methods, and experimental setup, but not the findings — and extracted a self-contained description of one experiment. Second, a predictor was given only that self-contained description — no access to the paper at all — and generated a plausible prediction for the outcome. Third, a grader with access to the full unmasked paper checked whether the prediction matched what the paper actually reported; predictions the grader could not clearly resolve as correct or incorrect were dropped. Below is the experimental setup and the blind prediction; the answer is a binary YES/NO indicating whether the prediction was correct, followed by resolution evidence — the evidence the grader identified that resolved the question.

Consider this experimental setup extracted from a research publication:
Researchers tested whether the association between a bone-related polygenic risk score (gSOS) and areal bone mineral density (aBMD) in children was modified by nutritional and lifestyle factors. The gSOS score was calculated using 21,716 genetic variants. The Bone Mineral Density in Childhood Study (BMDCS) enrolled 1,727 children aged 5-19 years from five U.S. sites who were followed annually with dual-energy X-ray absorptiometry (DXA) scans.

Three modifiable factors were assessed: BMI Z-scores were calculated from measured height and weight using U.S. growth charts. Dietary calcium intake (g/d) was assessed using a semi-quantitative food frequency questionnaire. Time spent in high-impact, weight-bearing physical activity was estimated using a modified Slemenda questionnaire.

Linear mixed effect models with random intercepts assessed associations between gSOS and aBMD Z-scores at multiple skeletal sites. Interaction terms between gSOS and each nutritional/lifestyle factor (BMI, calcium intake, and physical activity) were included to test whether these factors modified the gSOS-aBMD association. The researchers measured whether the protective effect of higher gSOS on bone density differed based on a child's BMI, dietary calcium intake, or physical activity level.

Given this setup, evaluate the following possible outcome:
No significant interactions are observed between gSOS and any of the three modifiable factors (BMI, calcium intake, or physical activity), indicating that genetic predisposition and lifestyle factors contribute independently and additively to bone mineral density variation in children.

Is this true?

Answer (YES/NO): YES